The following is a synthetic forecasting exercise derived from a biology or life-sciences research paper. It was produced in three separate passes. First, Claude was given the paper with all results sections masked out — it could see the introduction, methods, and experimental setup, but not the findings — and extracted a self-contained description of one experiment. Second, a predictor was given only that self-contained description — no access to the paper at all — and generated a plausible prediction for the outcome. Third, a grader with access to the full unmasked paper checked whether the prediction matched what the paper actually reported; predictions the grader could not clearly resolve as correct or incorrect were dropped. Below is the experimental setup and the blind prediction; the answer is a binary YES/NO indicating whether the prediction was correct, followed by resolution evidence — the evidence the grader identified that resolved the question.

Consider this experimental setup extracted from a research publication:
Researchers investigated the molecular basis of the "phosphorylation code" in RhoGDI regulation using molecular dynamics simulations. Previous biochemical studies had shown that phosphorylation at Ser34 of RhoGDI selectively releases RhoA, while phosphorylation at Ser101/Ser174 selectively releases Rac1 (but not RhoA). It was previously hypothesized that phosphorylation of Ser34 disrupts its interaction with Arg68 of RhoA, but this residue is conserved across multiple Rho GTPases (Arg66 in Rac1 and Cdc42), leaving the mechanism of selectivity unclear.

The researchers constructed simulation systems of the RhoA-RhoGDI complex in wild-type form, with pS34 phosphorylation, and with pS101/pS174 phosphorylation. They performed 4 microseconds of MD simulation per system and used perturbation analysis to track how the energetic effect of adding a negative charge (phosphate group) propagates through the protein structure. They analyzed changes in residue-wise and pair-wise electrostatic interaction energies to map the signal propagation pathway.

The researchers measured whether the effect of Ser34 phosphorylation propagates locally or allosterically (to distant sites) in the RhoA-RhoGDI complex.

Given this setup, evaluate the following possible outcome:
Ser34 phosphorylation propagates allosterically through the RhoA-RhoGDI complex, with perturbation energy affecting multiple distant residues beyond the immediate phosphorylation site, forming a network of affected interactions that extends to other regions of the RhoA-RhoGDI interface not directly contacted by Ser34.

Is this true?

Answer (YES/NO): YES